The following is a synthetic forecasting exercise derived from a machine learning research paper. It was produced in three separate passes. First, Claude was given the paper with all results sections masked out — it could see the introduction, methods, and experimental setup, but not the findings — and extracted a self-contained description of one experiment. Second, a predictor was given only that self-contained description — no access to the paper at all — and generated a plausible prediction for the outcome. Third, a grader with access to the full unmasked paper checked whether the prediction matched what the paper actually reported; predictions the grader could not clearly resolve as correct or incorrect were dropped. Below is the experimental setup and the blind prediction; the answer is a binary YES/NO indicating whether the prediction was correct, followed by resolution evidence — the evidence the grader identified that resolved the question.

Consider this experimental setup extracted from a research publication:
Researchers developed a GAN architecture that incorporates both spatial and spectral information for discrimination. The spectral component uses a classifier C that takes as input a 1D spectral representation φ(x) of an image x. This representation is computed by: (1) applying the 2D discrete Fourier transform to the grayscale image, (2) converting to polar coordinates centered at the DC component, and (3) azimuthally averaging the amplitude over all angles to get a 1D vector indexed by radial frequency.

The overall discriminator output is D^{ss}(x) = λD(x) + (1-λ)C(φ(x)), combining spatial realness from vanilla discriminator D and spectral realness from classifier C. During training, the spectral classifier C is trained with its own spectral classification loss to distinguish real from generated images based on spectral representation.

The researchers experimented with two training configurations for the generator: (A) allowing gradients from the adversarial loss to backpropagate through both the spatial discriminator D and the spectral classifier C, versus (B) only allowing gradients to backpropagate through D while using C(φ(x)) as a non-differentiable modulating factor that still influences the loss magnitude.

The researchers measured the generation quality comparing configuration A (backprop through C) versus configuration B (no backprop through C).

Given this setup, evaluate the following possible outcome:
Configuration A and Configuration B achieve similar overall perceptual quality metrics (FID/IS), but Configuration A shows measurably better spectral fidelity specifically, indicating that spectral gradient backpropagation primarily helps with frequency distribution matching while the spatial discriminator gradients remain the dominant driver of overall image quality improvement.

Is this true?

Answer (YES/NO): NO